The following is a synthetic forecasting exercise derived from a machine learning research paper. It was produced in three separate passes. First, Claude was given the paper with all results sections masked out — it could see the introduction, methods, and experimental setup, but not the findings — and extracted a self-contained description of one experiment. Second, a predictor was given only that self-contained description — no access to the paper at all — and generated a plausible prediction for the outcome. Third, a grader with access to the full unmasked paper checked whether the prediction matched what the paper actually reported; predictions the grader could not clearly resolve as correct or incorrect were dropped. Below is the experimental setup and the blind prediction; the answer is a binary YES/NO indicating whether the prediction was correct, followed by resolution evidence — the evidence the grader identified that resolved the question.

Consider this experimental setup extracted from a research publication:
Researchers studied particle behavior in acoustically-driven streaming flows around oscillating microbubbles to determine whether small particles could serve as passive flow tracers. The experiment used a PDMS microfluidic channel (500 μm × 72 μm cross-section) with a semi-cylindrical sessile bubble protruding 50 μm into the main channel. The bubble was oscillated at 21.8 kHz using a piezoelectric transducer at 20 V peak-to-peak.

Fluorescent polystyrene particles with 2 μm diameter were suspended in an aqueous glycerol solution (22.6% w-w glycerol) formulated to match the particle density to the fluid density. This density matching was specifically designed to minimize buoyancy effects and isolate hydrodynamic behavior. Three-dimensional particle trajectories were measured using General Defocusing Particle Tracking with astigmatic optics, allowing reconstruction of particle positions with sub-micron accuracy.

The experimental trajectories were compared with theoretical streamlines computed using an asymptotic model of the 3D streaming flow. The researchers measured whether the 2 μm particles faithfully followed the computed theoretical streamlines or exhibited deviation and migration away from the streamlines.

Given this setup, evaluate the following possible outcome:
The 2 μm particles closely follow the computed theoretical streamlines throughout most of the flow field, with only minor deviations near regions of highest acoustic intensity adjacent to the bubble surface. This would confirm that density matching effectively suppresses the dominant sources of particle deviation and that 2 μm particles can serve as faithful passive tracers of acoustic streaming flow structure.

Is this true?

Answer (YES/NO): YES